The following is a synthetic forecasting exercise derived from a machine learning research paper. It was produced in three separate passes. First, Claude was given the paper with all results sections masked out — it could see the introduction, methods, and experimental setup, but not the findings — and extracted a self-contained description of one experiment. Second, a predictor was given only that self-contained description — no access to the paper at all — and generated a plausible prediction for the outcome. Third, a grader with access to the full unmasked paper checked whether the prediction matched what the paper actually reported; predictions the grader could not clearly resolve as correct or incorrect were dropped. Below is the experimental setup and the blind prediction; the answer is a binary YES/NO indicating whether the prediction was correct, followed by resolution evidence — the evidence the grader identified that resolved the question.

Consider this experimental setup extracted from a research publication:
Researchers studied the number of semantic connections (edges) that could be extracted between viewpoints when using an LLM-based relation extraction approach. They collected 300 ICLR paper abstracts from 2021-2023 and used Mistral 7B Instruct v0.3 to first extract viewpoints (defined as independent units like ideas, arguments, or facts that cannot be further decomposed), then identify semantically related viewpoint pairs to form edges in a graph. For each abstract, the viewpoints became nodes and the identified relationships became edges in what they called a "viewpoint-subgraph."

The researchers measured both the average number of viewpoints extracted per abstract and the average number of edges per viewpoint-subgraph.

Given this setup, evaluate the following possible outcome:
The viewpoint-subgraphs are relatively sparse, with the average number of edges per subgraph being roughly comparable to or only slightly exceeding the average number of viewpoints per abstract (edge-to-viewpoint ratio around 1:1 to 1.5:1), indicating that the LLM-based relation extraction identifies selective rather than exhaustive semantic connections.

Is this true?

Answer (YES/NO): NO